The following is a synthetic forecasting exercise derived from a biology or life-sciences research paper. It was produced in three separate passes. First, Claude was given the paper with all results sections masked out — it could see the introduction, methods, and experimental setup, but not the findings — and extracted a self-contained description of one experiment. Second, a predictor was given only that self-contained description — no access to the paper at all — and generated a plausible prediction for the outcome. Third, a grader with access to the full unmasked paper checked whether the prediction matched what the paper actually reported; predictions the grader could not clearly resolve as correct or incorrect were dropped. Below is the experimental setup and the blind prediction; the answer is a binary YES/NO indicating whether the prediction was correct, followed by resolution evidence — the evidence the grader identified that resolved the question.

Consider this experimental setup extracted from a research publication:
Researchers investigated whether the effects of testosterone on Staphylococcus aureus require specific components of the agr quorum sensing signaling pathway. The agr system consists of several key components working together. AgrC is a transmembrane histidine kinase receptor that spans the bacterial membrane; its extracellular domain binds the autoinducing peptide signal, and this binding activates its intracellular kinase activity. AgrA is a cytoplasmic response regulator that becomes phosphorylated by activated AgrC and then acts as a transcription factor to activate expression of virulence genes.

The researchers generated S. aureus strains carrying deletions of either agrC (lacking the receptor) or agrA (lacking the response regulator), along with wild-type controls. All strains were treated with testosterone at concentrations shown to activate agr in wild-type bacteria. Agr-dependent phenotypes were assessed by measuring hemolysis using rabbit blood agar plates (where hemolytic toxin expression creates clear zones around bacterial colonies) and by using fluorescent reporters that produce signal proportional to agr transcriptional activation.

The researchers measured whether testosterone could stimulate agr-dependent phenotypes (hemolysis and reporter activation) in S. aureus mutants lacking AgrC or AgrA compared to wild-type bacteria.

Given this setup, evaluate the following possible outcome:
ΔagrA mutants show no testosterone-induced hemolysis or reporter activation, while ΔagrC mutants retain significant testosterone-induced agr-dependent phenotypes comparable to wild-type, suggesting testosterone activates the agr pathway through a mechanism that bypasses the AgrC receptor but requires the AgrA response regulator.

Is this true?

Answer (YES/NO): NO